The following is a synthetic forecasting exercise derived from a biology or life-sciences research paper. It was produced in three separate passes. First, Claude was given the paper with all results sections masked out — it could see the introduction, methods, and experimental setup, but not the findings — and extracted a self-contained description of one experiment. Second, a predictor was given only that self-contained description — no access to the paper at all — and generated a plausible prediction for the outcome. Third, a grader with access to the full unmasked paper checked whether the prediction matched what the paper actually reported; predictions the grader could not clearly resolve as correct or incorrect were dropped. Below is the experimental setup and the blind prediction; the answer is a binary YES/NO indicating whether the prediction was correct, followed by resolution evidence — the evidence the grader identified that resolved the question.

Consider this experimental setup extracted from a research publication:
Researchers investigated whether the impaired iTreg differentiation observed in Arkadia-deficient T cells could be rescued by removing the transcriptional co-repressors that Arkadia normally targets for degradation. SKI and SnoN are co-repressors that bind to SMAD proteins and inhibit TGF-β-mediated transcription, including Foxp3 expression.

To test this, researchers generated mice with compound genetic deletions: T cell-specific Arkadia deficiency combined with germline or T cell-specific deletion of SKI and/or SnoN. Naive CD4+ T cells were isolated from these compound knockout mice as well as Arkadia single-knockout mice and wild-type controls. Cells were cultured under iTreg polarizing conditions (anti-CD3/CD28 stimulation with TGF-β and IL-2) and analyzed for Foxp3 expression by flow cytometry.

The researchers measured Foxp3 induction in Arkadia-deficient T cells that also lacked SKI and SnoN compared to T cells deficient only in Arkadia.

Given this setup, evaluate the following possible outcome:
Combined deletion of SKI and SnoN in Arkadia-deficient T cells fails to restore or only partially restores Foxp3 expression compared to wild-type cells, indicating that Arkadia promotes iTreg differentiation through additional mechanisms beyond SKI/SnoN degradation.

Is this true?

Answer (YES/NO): NO